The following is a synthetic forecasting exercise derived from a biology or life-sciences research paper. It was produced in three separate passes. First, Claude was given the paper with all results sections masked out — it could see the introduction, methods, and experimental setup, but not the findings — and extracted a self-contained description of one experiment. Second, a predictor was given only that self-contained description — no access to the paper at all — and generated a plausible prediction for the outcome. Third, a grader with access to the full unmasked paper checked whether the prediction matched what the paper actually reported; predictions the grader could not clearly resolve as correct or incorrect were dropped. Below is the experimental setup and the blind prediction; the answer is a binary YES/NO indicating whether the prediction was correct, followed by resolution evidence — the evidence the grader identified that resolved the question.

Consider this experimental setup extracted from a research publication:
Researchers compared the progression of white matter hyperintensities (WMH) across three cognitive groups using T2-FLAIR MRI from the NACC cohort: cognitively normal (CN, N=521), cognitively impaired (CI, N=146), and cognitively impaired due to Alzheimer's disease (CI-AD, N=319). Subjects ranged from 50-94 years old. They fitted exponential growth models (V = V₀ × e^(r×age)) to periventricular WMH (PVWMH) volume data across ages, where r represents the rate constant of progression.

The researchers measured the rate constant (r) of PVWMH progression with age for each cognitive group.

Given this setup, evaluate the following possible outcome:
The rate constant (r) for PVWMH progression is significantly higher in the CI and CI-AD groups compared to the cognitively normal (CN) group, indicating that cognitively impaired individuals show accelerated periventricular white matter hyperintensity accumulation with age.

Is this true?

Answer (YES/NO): NO